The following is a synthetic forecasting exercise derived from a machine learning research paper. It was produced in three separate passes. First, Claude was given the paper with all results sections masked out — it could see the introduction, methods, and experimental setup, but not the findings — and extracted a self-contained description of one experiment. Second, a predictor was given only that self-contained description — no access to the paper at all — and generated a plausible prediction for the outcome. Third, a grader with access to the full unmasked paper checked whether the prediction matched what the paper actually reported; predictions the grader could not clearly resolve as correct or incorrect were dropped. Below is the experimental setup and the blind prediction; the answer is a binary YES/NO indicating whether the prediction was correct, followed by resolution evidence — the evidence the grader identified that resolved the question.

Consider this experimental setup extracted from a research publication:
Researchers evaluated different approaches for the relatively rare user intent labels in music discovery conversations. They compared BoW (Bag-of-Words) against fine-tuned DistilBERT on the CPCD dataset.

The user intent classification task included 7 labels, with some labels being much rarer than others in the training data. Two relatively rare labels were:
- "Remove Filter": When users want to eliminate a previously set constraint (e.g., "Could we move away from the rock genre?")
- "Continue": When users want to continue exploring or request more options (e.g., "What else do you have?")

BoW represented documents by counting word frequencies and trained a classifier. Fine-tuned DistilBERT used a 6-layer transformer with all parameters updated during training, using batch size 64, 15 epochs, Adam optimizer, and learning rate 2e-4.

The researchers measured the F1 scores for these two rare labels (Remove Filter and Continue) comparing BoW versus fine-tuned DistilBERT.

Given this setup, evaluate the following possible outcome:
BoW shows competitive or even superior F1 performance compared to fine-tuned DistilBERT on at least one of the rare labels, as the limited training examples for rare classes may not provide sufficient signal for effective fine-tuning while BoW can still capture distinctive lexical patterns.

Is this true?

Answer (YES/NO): NO